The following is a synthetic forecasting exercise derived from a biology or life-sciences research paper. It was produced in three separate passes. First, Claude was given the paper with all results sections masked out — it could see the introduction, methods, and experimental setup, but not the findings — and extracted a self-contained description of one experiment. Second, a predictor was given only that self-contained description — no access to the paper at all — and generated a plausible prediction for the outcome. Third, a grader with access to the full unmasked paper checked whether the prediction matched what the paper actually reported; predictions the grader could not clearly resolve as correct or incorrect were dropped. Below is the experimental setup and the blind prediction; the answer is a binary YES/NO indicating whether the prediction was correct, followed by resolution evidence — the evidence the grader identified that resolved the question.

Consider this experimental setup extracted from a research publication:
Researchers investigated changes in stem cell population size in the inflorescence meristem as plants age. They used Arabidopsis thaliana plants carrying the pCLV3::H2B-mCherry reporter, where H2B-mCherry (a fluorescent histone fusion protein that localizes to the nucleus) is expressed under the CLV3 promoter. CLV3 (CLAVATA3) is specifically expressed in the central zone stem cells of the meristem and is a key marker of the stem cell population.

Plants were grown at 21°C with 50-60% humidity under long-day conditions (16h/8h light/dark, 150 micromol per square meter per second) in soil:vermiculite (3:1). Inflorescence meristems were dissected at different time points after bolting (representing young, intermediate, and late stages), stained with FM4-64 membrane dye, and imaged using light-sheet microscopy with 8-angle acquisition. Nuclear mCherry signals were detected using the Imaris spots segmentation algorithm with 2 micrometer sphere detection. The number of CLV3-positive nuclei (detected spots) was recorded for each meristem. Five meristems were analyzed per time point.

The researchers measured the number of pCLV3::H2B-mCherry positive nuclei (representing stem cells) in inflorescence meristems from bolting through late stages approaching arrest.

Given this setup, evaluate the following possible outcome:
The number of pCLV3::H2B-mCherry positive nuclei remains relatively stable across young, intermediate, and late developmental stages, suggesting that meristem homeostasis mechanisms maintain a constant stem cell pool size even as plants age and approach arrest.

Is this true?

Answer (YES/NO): NO